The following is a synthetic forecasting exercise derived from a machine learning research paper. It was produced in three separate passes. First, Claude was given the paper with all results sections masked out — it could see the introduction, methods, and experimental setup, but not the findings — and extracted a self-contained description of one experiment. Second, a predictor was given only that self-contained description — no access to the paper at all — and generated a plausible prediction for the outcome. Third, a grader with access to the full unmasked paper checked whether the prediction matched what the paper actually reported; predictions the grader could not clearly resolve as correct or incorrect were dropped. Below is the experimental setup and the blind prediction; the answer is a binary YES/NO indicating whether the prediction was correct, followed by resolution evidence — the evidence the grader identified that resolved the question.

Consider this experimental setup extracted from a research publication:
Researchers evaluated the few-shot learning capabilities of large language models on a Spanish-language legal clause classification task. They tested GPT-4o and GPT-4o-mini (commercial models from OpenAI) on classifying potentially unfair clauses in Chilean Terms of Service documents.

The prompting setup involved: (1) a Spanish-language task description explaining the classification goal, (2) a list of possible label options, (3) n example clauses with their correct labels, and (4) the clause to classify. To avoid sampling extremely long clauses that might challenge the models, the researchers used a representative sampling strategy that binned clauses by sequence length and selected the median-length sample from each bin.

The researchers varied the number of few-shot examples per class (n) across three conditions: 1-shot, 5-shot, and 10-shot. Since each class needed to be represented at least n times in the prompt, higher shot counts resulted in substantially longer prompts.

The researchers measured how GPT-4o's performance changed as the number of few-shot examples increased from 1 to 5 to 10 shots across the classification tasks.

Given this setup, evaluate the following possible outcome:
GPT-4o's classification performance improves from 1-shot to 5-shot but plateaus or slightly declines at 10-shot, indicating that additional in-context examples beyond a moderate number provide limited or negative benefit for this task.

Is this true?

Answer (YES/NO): NO